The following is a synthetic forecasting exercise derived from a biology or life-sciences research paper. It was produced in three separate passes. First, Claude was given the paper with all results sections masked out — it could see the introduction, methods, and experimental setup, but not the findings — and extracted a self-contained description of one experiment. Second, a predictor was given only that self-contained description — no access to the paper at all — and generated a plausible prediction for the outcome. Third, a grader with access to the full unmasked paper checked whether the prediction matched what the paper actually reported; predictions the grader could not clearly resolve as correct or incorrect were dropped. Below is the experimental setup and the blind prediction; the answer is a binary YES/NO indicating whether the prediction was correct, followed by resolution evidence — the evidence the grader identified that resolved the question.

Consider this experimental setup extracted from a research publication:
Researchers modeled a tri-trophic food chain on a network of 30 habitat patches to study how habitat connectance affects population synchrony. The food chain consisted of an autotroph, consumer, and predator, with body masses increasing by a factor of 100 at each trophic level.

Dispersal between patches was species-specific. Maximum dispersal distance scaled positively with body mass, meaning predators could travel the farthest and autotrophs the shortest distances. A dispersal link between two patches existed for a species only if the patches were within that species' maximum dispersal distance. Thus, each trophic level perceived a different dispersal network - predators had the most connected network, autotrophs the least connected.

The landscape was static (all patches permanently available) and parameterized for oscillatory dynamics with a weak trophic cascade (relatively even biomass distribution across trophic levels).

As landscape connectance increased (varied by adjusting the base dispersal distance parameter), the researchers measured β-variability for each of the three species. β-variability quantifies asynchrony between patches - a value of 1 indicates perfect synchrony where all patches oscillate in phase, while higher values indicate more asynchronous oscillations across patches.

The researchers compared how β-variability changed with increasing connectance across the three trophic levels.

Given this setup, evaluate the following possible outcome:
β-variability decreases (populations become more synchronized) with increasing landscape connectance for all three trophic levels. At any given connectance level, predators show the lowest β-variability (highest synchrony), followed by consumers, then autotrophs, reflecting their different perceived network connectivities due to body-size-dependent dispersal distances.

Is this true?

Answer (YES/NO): NO